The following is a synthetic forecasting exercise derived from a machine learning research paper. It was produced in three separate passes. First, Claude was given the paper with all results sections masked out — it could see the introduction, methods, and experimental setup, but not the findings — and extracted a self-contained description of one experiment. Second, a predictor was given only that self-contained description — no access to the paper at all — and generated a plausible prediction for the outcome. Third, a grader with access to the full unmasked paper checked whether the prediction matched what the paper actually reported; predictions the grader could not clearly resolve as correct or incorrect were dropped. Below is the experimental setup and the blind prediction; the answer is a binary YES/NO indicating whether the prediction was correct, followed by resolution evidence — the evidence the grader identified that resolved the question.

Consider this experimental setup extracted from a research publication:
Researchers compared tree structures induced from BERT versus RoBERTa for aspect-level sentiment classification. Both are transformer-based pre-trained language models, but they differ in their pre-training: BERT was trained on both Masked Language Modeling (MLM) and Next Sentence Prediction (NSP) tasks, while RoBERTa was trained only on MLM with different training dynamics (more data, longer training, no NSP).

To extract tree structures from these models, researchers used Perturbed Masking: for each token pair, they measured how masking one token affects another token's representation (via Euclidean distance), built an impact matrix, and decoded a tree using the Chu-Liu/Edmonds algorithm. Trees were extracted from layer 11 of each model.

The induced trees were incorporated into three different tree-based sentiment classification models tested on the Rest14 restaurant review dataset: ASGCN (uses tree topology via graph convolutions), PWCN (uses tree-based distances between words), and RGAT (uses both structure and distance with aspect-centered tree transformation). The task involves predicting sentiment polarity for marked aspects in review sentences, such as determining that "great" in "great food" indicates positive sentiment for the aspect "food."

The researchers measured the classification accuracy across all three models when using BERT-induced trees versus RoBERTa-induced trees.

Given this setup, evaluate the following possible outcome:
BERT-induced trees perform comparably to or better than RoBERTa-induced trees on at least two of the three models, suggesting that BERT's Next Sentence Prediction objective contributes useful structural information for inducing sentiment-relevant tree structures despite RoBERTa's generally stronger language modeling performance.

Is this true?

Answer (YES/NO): NO